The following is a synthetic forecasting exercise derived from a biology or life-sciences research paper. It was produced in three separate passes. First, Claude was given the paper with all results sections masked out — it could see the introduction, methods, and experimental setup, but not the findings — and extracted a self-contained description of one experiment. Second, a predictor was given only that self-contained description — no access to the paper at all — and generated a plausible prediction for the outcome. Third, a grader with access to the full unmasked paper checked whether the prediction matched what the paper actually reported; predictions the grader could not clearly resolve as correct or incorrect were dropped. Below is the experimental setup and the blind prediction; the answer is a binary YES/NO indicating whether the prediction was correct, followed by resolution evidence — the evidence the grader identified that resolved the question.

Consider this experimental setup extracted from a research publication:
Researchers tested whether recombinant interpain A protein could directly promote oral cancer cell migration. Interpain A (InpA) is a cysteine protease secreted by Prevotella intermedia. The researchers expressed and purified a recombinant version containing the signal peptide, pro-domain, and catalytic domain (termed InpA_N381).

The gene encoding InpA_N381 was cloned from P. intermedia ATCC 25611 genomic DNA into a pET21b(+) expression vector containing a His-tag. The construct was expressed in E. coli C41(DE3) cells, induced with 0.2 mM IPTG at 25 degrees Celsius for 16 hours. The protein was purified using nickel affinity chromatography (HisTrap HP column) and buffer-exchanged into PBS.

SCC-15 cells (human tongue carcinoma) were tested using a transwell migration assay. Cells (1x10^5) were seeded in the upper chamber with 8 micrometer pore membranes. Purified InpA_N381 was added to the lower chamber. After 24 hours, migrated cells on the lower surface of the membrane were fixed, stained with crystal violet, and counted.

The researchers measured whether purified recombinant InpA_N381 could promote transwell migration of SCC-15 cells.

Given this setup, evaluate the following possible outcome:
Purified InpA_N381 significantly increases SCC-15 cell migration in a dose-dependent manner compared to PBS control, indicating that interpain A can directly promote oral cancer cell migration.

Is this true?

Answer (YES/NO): NO